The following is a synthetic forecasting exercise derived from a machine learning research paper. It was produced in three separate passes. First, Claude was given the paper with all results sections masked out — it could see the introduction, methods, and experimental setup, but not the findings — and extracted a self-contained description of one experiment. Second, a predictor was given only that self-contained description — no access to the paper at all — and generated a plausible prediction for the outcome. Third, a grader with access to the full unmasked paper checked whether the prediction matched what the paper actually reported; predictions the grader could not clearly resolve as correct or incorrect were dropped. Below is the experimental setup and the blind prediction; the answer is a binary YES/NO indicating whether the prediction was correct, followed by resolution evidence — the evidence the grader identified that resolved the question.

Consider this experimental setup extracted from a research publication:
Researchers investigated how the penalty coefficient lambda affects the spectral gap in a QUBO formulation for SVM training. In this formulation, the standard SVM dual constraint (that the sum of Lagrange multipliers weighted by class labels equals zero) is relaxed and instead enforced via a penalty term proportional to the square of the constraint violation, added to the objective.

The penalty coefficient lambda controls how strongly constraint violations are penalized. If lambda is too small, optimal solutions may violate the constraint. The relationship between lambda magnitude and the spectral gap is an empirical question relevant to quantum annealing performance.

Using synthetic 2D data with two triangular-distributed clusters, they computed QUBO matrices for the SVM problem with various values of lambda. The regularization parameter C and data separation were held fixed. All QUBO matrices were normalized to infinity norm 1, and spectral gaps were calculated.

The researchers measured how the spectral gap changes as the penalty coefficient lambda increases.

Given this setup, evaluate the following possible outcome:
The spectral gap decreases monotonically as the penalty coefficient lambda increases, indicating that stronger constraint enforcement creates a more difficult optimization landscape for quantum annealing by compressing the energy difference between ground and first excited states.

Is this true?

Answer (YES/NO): NO